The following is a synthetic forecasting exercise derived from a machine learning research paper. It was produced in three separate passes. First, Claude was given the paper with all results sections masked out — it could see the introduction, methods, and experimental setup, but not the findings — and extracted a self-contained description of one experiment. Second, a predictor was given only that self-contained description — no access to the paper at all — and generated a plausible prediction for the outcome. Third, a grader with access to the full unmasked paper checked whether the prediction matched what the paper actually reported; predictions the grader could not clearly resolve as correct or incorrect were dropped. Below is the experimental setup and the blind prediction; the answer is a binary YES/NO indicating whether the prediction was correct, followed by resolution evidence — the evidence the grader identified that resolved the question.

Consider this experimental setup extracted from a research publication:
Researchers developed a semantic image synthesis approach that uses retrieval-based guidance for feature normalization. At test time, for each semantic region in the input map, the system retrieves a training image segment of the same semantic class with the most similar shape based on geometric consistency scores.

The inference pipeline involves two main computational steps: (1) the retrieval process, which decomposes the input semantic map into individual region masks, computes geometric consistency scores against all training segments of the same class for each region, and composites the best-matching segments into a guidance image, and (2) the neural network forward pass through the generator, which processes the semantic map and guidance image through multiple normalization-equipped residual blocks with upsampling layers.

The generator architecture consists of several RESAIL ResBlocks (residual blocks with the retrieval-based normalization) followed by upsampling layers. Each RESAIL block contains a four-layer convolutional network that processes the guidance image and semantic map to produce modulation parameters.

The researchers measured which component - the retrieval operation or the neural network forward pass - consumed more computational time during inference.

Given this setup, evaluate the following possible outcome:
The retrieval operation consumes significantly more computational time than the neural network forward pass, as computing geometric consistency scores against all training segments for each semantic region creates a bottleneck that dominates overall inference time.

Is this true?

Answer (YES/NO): YES